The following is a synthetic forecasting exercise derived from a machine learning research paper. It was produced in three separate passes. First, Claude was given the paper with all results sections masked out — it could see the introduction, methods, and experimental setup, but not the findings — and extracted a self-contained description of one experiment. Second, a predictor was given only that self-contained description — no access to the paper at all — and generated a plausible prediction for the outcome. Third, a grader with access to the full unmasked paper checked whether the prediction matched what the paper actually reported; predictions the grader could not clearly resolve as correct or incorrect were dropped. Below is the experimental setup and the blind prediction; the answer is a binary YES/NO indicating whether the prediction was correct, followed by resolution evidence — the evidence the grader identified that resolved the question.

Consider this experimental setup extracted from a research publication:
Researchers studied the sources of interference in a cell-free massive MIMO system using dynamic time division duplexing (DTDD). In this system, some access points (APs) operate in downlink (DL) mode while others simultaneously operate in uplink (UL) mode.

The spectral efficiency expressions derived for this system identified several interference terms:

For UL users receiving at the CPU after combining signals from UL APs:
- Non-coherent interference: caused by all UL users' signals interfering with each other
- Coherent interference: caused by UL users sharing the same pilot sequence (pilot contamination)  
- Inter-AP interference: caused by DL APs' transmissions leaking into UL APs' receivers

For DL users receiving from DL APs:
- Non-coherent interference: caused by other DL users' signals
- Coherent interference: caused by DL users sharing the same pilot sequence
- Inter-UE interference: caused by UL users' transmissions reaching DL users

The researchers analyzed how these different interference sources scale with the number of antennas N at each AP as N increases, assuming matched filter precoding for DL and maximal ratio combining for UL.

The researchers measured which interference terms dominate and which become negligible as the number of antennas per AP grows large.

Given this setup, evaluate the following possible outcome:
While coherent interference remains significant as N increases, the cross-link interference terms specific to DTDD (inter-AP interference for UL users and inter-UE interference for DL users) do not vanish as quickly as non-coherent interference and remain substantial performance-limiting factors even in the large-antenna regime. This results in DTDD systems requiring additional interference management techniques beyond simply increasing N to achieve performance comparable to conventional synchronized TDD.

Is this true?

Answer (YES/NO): NO